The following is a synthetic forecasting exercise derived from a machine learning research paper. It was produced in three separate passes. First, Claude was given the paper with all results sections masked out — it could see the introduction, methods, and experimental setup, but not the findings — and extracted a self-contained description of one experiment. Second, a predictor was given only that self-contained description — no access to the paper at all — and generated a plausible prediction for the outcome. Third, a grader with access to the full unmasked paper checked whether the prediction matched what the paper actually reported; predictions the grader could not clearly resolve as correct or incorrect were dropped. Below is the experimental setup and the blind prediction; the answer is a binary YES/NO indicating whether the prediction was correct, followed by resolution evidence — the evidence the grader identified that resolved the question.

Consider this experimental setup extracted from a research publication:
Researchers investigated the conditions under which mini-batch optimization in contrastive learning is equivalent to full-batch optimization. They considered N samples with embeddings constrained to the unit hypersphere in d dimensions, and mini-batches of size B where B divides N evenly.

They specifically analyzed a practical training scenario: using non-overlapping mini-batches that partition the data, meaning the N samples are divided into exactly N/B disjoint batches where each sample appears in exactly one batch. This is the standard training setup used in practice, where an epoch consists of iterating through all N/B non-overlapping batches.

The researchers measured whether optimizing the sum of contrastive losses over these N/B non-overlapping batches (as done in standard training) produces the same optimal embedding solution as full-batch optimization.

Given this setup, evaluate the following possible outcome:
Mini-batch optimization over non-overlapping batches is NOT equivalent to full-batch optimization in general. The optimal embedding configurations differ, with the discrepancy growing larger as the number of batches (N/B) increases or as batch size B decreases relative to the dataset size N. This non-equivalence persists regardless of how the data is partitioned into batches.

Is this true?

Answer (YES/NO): NO